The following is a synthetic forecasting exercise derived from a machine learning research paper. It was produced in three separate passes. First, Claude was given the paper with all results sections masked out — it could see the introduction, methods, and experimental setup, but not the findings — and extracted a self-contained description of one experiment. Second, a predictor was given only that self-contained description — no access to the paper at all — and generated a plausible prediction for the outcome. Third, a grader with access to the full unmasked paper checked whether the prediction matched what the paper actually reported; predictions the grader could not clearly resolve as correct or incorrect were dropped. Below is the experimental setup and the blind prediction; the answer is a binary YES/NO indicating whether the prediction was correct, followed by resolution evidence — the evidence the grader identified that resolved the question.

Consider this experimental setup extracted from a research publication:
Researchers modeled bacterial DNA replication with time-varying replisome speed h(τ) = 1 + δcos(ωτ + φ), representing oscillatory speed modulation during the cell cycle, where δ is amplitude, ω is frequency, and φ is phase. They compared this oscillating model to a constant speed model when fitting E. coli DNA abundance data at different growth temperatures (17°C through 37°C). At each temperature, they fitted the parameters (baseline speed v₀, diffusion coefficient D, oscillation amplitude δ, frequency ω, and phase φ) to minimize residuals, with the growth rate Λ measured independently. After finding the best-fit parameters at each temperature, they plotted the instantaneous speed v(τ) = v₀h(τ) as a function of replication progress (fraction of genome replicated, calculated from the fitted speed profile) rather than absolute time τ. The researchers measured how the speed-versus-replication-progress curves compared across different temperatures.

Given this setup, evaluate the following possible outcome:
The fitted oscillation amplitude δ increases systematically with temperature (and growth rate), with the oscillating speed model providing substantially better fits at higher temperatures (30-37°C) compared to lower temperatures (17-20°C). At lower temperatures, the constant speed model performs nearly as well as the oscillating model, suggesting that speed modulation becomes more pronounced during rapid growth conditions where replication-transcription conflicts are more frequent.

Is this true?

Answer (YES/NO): NO